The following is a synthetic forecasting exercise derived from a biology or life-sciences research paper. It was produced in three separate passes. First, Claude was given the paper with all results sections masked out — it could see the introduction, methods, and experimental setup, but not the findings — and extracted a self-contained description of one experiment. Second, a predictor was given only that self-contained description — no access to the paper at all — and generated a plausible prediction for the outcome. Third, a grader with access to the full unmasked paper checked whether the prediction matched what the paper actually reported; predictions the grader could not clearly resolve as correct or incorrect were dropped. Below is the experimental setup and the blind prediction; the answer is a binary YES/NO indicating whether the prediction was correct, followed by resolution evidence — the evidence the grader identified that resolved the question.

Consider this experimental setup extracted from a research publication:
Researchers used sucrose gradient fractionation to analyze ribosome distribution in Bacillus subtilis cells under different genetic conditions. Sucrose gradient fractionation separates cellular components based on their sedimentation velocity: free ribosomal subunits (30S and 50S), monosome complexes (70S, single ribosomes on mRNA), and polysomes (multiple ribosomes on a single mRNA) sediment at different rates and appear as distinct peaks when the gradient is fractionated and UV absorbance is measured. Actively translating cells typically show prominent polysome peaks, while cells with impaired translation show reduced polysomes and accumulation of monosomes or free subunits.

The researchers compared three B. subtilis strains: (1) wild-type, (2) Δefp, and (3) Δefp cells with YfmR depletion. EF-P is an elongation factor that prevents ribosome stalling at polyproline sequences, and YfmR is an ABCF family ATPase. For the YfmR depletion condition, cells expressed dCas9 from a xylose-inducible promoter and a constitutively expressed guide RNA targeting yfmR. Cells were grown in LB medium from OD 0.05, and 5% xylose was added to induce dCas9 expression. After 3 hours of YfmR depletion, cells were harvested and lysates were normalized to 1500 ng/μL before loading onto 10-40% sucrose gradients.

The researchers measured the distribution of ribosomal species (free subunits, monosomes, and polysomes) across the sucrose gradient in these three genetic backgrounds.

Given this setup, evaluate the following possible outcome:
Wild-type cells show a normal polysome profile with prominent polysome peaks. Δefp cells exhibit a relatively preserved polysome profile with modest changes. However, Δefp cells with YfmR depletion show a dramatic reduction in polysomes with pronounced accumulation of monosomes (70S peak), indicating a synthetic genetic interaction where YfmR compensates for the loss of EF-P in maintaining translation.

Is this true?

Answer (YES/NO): NO